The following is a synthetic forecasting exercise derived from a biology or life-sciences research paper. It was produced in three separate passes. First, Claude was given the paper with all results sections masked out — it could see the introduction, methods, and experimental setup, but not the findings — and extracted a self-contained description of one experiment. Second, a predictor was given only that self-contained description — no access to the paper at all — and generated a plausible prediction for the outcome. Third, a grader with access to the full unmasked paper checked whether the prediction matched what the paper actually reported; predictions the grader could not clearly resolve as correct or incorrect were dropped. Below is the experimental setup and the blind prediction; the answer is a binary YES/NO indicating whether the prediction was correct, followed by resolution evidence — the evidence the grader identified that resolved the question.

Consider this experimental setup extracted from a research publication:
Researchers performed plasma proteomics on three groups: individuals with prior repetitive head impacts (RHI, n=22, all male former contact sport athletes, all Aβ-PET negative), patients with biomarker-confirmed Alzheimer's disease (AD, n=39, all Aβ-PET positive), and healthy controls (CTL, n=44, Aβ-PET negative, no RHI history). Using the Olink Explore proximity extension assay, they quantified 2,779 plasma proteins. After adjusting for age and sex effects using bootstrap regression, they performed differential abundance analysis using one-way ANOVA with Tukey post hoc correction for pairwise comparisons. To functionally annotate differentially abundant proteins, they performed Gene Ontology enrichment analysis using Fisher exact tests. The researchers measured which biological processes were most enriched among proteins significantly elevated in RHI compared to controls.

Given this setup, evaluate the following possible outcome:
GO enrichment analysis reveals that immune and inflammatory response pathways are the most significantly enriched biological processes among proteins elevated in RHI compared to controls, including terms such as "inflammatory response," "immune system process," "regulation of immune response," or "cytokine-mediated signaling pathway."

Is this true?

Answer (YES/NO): NO